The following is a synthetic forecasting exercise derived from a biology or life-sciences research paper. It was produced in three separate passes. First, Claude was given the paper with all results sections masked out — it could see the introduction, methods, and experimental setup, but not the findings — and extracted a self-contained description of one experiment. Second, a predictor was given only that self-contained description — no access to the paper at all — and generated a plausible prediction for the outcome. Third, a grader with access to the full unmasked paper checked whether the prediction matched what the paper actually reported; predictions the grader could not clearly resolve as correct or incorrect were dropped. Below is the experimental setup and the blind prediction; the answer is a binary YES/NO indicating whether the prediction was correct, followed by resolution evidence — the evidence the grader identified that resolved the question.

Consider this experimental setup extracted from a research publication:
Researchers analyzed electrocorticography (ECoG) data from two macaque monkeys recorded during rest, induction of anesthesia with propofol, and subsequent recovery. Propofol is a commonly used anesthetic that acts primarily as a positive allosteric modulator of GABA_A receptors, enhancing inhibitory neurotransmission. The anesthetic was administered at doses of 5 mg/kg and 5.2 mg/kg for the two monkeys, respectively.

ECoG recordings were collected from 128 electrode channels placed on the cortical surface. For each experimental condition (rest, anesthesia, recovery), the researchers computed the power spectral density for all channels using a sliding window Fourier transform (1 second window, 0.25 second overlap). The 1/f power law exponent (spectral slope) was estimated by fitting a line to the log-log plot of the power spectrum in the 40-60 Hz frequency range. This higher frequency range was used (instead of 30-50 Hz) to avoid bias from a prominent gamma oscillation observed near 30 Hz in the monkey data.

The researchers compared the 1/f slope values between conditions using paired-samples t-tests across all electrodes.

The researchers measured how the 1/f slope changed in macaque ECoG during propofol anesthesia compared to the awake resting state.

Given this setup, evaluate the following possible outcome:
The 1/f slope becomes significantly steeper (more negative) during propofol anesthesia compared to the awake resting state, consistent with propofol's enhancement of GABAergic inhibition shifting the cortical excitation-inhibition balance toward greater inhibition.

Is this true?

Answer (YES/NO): YES